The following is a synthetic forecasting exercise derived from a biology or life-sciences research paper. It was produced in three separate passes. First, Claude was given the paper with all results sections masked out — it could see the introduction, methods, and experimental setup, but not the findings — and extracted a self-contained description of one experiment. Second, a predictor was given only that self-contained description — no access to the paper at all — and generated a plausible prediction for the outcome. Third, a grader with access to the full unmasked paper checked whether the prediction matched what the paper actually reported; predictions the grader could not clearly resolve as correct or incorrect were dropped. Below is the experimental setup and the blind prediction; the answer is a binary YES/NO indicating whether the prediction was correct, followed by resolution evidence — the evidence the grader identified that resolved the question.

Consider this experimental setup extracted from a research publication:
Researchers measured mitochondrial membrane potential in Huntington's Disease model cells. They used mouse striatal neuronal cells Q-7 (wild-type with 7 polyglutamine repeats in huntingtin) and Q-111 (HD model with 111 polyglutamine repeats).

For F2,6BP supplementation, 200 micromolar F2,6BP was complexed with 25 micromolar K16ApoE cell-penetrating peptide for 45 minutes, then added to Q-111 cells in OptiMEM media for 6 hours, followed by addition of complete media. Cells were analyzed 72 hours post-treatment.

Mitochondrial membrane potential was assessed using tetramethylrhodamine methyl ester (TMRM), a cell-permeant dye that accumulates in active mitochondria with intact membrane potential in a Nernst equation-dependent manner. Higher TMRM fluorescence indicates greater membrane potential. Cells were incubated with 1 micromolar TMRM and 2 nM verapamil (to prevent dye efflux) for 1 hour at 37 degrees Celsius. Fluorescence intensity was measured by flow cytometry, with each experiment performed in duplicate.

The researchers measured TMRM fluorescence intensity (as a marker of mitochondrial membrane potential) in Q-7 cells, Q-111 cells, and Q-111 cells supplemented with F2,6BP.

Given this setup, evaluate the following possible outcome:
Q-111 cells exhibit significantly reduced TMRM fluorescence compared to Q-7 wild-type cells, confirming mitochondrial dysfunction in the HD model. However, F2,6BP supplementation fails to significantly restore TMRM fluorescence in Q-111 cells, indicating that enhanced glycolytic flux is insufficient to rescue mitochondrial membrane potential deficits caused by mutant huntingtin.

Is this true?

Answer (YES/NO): NO